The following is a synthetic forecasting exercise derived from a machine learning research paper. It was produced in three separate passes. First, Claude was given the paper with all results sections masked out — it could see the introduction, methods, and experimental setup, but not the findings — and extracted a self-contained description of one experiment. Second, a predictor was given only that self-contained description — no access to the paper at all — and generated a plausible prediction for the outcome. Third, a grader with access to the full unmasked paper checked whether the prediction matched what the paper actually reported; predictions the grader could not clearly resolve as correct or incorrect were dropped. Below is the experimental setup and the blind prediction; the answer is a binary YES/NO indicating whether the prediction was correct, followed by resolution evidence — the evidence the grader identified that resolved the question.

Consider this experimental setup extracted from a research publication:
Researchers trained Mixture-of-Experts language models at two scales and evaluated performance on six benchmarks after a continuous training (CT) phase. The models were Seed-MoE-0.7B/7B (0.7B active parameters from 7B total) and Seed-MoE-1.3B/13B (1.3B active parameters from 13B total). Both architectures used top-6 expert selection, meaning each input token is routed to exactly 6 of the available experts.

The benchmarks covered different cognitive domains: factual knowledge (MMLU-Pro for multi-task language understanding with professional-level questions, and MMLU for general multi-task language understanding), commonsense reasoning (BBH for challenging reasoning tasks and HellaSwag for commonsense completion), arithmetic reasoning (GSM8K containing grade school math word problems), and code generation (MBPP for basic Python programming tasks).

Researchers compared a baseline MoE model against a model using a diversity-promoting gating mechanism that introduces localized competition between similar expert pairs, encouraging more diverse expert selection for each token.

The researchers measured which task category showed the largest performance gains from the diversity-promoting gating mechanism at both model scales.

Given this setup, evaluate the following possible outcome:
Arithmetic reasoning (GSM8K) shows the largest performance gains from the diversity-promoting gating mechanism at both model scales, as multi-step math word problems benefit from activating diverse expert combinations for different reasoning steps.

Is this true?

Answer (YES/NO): YES